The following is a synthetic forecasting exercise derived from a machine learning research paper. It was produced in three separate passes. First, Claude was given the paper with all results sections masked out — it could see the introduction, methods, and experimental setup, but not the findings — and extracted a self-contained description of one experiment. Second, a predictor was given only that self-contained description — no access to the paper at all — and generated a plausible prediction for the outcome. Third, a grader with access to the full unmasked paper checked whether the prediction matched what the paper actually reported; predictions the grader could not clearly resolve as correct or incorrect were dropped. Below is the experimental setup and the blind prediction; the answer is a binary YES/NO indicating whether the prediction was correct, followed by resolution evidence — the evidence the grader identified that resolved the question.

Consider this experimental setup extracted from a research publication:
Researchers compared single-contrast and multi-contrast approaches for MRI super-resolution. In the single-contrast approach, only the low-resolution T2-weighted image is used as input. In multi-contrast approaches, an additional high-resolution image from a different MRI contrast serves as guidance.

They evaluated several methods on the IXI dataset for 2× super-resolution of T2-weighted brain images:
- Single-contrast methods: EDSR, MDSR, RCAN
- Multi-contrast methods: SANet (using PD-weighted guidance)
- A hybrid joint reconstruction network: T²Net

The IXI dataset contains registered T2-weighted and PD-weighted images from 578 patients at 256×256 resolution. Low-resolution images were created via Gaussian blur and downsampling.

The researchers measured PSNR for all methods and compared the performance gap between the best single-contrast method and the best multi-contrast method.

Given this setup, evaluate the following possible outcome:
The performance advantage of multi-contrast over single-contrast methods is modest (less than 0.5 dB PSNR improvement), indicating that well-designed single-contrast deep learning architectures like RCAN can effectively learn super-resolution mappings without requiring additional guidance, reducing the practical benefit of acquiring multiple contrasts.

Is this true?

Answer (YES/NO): NO